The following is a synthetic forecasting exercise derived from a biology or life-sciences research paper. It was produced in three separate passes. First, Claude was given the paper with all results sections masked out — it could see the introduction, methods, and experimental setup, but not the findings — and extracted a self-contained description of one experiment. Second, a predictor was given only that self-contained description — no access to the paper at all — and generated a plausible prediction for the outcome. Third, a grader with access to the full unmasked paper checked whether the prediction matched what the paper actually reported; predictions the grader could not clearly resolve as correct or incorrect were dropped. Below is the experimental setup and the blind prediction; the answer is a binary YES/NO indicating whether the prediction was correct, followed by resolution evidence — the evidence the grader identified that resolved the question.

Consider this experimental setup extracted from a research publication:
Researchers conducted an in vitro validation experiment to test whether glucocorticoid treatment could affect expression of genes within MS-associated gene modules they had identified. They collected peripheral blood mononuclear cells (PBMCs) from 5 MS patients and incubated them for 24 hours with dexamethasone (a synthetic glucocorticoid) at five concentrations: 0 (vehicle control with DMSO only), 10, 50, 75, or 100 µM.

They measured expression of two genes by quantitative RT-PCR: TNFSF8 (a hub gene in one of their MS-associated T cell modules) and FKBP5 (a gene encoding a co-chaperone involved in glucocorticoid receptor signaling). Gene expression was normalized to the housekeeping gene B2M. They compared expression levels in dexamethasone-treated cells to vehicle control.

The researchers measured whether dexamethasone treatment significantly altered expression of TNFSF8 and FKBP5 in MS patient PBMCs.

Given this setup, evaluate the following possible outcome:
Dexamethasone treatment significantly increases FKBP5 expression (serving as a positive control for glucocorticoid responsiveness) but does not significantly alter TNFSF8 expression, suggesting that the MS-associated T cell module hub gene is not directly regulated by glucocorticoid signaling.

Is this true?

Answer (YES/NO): NO